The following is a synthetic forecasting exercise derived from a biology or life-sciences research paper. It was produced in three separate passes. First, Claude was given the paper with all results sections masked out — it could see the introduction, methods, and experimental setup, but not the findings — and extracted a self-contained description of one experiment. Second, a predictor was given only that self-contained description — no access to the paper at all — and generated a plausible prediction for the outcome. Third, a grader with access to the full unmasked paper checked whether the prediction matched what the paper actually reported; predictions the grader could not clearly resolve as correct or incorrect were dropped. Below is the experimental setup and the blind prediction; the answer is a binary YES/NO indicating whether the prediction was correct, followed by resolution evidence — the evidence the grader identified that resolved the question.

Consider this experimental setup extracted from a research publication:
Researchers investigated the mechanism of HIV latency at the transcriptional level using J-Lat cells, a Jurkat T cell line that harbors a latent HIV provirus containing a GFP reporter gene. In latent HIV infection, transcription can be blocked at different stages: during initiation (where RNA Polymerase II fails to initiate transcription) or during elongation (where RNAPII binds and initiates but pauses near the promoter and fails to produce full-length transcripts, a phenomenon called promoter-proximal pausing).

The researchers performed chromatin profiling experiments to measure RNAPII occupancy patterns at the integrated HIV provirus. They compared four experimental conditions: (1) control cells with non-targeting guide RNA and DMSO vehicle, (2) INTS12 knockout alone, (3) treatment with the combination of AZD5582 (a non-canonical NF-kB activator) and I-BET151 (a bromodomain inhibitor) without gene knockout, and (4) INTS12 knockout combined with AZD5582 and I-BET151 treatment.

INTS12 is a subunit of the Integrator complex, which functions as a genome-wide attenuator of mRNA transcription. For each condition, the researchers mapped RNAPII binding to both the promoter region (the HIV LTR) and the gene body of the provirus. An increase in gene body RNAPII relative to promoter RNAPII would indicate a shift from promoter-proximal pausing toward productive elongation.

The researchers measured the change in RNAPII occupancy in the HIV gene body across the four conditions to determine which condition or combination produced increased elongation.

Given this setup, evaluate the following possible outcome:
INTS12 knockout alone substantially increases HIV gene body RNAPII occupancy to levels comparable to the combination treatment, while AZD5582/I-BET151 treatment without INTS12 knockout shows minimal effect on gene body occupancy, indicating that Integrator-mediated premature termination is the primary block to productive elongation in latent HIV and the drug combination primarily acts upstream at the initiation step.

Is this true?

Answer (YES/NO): NO